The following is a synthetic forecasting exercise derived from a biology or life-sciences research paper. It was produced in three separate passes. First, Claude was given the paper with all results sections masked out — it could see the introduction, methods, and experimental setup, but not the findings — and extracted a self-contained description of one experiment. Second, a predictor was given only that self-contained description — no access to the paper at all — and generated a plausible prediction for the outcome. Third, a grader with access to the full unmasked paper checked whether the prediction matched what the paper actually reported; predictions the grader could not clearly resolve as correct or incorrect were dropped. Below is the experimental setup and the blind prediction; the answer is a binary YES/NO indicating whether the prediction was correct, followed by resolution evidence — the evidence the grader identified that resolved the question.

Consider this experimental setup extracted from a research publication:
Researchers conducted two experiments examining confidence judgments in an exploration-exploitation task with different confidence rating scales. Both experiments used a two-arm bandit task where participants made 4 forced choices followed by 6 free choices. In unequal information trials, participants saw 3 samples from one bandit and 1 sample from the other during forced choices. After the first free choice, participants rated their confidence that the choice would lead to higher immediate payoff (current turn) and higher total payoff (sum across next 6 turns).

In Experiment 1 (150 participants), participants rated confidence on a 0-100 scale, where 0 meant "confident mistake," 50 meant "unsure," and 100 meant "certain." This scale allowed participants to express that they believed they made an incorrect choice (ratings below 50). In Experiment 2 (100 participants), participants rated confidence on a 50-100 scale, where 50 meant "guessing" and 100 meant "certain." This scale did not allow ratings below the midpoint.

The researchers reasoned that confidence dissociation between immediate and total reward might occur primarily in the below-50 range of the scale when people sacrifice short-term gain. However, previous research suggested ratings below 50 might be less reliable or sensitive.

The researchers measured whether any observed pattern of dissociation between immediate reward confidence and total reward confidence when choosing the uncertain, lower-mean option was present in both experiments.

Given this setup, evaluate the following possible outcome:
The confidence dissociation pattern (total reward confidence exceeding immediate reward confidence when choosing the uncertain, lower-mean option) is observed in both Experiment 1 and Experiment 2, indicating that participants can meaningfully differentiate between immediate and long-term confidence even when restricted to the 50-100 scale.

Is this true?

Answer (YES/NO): NO